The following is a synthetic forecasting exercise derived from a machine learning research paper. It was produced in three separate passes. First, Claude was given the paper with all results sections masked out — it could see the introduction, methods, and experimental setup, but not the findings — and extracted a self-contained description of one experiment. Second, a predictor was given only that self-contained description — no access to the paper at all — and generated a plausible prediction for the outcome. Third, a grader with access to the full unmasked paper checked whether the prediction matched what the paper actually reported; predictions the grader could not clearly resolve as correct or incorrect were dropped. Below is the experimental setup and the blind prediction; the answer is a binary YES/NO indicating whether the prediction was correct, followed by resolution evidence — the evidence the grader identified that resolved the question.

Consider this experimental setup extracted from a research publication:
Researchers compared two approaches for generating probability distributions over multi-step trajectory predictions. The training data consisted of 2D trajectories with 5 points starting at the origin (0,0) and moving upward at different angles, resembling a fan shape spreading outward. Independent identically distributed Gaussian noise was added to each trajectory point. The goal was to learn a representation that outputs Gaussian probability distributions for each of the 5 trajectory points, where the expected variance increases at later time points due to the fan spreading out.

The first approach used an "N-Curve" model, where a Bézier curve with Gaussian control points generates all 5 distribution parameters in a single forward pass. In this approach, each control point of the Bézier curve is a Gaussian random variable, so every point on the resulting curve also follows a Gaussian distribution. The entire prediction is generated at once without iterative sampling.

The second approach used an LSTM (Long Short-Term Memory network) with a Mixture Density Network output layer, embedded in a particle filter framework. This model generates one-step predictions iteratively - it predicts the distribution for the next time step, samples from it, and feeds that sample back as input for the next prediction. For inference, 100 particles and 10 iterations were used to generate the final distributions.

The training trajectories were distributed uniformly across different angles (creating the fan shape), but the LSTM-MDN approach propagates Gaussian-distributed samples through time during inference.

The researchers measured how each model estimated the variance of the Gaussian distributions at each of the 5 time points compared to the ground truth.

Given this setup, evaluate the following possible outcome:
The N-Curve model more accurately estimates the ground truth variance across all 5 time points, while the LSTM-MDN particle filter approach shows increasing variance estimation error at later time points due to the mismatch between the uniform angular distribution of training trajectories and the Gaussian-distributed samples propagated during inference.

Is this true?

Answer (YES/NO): NO